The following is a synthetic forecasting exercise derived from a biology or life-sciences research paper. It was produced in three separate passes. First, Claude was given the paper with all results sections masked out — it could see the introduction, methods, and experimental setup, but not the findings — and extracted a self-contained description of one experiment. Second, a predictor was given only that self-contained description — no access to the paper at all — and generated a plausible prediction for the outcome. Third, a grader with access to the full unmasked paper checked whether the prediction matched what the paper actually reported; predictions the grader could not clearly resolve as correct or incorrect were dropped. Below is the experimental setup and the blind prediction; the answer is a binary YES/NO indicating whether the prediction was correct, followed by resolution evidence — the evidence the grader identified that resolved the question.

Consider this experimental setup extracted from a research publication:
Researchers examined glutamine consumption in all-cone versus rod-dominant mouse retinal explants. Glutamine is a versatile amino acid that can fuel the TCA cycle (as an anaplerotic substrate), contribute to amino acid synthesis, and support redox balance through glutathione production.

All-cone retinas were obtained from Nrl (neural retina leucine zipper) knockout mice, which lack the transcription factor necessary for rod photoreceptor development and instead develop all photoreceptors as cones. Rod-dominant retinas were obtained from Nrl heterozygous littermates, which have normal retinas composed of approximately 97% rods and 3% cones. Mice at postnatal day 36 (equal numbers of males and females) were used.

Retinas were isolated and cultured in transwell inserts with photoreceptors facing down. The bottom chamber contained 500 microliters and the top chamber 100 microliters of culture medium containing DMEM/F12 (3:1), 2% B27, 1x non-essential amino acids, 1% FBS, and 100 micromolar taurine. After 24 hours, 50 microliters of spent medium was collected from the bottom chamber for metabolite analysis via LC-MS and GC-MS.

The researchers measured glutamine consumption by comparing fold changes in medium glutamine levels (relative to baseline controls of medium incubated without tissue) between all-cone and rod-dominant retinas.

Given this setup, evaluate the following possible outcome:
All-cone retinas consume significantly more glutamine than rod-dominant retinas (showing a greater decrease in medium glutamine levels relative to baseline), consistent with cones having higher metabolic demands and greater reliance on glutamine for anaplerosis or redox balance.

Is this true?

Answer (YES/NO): NO